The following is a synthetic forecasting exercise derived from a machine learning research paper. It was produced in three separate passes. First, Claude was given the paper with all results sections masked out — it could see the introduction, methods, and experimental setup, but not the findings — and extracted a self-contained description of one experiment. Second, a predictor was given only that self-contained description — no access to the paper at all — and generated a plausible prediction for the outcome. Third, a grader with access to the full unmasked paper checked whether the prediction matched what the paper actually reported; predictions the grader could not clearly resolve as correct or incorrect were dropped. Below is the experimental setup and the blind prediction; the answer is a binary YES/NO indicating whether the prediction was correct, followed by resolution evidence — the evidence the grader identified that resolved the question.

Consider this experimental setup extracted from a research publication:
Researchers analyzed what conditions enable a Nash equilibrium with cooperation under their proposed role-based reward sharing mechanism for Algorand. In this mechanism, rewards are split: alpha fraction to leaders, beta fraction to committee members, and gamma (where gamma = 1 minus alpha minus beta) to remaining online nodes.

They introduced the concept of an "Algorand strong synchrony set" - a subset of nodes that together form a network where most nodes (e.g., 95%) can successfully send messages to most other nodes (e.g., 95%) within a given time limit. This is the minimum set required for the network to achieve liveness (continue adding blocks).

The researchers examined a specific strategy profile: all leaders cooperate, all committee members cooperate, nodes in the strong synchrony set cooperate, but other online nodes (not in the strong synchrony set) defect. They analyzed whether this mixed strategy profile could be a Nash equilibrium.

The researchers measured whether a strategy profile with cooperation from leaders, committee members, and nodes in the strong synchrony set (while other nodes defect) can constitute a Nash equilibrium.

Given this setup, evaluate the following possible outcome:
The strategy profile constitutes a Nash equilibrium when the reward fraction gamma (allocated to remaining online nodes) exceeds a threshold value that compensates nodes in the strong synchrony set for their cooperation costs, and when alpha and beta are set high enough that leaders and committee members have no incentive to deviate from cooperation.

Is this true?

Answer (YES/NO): NO